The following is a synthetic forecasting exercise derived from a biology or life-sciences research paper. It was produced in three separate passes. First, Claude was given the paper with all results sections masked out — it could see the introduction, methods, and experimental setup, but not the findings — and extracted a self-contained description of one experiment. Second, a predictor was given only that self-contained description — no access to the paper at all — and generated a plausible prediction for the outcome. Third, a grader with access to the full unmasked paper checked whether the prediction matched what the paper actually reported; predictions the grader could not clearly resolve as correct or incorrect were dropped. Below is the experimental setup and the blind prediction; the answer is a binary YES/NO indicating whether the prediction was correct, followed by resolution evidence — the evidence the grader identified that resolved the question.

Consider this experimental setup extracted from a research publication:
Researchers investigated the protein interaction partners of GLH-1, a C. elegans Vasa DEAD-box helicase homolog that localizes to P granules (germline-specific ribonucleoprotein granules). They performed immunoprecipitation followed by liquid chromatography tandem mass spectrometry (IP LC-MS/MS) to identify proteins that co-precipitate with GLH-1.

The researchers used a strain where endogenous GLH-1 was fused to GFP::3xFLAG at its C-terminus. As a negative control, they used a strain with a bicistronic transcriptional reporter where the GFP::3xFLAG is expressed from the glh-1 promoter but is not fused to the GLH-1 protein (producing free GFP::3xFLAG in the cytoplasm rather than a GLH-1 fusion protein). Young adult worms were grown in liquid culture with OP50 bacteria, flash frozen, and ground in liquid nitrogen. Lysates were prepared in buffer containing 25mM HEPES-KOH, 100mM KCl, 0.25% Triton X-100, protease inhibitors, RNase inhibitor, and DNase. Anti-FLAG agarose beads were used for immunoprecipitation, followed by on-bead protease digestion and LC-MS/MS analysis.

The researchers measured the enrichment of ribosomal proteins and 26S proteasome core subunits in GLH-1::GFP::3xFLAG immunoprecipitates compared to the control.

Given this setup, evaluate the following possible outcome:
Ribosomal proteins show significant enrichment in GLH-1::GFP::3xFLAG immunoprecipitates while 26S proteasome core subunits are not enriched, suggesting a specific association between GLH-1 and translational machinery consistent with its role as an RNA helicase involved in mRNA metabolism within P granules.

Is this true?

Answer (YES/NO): NO